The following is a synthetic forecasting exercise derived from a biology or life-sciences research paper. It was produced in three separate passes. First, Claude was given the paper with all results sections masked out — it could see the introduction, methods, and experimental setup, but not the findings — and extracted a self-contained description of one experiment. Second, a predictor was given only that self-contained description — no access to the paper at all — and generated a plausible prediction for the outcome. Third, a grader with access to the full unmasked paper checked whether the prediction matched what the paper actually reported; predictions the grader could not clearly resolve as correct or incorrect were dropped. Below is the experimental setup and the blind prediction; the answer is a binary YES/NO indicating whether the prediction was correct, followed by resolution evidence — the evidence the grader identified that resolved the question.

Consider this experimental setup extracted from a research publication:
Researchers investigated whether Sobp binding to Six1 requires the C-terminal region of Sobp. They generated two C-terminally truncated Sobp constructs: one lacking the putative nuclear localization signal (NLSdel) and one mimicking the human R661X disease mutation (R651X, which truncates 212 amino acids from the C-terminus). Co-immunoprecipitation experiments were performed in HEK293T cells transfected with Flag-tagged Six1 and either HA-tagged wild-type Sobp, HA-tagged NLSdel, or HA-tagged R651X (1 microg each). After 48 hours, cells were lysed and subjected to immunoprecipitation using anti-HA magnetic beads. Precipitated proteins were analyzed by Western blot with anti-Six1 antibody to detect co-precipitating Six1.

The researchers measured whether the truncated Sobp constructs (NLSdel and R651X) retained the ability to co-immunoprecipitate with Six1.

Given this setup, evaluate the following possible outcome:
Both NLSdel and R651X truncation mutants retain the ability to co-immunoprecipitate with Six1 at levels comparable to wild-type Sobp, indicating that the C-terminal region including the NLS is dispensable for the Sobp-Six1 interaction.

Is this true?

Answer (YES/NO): YES